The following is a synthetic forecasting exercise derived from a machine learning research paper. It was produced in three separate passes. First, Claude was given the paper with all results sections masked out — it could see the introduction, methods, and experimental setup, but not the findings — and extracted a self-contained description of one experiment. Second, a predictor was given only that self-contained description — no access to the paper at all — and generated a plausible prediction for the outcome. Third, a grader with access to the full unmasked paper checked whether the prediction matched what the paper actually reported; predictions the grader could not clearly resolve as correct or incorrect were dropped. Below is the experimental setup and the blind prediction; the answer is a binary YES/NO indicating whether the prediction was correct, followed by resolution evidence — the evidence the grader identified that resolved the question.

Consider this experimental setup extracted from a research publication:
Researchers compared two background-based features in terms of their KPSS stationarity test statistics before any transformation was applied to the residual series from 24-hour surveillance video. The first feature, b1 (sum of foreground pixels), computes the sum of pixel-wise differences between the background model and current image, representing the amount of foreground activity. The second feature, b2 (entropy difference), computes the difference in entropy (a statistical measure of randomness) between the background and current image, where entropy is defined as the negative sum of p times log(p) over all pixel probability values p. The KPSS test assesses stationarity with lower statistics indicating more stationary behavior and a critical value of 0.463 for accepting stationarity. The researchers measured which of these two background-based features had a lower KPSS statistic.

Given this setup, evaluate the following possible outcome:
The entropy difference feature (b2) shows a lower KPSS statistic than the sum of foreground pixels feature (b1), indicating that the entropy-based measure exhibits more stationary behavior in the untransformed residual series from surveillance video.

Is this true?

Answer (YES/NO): NO